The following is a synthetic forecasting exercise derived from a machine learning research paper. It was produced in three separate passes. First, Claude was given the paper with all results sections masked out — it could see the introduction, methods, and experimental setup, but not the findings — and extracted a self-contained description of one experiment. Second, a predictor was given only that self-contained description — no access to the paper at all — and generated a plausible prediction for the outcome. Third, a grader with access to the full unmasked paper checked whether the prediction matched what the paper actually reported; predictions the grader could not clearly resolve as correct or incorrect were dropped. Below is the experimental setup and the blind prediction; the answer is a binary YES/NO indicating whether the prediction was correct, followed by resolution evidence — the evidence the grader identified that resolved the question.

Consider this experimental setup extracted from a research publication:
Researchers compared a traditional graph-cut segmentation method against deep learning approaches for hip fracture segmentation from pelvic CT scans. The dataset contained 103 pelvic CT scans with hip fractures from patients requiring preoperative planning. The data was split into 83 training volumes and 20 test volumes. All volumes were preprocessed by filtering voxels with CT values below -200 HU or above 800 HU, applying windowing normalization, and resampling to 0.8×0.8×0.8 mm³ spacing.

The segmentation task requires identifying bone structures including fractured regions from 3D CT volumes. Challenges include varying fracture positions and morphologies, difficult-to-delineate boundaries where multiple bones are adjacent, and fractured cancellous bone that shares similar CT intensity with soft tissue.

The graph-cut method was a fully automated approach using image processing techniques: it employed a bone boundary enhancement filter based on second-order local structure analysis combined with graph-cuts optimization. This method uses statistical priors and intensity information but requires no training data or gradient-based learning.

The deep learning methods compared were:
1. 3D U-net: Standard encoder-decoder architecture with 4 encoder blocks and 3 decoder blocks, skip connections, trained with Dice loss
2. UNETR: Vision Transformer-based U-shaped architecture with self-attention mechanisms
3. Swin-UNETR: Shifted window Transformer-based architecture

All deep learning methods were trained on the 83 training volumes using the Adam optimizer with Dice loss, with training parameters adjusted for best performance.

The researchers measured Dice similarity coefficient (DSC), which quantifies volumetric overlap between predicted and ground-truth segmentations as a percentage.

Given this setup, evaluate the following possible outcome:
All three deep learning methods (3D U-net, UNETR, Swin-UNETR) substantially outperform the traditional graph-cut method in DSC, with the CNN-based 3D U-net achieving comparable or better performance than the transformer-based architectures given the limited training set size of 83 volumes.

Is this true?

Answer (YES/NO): NO